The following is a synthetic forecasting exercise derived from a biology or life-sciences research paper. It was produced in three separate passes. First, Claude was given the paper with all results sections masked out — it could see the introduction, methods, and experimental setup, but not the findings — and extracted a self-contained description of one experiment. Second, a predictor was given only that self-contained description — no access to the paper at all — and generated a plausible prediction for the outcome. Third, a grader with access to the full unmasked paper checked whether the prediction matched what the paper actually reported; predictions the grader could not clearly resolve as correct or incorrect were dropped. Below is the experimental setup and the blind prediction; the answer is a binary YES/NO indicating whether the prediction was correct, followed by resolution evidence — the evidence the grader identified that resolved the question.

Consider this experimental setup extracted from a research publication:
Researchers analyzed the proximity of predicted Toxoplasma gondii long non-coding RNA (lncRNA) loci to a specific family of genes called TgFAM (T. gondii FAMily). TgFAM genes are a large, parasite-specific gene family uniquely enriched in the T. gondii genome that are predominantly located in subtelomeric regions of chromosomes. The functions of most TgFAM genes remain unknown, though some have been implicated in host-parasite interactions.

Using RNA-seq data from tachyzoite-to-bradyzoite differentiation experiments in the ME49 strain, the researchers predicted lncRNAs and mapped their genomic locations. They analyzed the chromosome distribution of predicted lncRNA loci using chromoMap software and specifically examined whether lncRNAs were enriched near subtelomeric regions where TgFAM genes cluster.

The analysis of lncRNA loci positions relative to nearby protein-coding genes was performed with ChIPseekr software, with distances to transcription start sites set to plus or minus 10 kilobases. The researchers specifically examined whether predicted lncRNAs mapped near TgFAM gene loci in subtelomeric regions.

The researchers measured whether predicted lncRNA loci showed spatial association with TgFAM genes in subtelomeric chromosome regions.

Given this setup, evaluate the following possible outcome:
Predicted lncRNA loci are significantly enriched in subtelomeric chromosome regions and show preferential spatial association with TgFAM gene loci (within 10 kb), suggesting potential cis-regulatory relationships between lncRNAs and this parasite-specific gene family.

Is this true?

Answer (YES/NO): NO